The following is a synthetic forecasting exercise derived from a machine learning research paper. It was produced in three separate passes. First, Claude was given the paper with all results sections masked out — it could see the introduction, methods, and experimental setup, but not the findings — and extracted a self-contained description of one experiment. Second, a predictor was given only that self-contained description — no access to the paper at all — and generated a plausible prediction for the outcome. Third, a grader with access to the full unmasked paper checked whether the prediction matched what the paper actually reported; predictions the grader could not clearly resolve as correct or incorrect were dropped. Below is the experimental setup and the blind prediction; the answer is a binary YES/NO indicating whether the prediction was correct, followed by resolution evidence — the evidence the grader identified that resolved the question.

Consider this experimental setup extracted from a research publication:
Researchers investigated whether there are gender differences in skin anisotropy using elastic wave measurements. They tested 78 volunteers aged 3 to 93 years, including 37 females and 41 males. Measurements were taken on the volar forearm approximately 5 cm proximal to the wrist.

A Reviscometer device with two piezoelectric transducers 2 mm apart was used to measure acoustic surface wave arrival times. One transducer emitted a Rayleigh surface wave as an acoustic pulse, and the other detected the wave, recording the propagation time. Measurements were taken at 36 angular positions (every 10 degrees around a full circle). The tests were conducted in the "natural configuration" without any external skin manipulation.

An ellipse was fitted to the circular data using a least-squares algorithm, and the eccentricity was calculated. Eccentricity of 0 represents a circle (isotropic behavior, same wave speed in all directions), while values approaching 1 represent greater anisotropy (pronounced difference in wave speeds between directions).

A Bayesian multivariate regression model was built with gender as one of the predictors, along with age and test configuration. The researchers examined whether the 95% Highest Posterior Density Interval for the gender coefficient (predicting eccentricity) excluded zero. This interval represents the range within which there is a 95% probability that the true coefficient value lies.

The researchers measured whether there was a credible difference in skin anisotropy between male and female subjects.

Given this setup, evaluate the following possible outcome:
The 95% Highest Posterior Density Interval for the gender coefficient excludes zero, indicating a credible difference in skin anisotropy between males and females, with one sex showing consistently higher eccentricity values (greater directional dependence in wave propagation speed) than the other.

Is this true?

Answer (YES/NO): NO